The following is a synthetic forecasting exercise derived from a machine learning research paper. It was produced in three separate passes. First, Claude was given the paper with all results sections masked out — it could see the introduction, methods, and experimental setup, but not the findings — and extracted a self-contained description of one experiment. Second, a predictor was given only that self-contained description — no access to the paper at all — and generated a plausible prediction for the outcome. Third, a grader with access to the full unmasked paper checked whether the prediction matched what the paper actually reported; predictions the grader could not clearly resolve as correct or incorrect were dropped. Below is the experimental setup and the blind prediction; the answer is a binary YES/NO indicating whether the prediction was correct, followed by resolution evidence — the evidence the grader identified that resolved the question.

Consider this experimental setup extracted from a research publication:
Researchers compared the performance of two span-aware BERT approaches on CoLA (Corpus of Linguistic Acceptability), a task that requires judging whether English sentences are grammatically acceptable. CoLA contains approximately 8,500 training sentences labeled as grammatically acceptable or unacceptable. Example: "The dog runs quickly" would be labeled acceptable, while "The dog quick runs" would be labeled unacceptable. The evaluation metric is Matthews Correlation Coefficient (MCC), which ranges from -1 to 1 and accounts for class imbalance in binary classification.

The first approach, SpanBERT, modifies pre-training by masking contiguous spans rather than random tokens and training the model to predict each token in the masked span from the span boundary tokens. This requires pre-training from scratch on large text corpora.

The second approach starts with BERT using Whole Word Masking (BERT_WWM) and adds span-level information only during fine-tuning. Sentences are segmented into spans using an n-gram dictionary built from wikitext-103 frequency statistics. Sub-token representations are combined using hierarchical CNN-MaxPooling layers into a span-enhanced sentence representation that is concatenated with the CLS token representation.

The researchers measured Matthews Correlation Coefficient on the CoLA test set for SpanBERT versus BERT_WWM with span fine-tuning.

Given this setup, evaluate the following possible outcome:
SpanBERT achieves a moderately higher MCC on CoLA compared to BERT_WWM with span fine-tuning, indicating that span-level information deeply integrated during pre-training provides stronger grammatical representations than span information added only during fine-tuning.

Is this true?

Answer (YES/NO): YES